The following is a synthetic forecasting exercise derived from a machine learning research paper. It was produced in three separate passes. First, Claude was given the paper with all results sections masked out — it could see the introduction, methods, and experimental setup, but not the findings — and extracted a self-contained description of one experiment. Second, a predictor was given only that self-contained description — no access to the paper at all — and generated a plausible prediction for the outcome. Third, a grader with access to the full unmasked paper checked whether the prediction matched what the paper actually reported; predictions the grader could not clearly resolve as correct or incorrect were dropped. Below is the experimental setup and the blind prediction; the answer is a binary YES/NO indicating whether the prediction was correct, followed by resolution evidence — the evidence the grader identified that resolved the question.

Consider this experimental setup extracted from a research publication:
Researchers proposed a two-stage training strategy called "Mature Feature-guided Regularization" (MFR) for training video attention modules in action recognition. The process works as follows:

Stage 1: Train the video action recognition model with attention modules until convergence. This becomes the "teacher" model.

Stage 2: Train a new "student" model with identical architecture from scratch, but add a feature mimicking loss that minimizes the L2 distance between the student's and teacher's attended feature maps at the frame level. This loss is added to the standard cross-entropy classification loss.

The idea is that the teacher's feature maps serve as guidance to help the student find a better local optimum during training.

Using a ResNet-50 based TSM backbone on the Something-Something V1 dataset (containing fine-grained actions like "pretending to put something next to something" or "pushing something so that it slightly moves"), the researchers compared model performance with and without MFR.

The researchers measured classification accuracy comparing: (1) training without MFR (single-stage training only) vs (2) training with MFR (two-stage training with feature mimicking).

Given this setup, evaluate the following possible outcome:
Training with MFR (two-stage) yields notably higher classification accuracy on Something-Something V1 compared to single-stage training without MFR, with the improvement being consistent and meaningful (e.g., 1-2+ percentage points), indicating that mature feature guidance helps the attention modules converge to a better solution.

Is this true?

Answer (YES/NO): YES